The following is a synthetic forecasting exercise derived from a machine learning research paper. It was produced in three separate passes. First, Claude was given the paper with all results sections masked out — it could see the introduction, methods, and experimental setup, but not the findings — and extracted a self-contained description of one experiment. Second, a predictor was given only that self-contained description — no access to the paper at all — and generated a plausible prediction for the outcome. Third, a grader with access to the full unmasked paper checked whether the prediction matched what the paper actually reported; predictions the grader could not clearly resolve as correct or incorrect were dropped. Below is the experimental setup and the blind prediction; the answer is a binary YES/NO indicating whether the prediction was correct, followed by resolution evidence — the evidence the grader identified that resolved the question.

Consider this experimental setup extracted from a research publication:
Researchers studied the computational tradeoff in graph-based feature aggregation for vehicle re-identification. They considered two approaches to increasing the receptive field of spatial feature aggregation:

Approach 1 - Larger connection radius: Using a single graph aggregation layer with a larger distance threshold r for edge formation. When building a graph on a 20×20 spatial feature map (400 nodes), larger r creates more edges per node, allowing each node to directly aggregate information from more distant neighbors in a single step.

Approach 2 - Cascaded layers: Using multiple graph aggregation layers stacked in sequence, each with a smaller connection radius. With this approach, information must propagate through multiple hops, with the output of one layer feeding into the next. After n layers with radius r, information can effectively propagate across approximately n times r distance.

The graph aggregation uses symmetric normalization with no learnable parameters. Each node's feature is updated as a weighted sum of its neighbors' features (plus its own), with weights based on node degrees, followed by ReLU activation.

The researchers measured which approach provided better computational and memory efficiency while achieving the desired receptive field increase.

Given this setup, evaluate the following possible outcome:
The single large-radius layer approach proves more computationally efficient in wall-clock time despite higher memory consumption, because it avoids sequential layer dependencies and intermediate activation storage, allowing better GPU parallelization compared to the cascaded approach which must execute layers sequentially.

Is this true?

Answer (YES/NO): NO